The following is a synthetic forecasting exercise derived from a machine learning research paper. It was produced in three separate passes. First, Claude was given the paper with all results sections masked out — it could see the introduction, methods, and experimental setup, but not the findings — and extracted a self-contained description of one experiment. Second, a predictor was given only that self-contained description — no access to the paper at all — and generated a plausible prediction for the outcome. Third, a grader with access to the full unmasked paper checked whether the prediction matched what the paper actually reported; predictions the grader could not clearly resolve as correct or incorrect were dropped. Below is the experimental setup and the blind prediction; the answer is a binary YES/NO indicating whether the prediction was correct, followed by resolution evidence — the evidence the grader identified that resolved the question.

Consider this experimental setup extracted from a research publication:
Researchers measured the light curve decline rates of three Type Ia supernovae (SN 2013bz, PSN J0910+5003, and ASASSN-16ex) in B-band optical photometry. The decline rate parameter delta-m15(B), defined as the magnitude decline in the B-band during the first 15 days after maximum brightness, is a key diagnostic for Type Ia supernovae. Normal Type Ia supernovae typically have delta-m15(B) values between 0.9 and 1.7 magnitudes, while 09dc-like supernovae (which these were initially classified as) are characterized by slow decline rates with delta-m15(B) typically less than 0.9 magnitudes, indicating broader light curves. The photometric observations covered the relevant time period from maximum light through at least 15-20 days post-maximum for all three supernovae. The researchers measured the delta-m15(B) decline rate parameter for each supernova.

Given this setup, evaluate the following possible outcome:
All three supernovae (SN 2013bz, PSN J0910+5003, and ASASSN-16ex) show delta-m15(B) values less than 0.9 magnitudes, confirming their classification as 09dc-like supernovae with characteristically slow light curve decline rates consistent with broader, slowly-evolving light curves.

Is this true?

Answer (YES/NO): NO